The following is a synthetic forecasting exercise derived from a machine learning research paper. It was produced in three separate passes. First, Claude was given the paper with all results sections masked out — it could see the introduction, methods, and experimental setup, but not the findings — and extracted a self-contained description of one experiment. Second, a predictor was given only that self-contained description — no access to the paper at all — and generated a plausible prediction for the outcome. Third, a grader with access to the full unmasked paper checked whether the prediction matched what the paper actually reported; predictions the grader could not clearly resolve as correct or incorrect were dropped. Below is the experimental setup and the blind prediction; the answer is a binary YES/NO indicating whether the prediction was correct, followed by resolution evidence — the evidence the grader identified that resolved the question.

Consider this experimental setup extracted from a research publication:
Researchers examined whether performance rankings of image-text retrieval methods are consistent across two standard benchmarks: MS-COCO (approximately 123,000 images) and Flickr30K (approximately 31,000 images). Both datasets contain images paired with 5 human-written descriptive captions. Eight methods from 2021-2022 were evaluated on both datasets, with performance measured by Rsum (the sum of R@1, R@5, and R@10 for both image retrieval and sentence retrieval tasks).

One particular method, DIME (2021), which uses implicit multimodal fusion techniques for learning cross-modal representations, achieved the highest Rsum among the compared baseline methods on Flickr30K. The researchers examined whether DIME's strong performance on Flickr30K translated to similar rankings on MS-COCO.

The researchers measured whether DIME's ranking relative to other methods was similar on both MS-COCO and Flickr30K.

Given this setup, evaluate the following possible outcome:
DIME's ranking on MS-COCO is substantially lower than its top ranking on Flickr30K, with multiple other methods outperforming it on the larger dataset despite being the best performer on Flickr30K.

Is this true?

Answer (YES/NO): YES